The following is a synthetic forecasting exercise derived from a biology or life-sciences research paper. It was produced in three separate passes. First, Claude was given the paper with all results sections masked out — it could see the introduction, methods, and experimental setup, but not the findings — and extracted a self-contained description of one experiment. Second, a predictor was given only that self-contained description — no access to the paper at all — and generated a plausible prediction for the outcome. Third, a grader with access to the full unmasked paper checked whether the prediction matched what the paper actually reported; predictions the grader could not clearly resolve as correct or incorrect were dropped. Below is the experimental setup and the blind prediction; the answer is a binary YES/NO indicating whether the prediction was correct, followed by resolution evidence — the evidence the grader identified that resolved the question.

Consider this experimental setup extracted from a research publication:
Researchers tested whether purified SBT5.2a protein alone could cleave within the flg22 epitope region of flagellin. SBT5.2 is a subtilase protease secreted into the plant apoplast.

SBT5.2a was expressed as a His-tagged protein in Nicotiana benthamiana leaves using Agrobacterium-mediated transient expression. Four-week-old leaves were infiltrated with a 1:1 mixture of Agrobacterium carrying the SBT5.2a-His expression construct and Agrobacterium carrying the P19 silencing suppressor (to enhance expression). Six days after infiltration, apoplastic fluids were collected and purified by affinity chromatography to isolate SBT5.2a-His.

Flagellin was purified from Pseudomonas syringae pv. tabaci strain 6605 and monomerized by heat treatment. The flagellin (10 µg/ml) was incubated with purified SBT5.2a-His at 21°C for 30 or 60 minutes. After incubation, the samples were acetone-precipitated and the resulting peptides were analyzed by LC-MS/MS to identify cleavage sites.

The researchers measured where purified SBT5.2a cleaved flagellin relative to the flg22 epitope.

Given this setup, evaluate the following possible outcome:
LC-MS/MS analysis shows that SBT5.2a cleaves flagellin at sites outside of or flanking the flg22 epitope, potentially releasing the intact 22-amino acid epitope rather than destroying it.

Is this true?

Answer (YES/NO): NO